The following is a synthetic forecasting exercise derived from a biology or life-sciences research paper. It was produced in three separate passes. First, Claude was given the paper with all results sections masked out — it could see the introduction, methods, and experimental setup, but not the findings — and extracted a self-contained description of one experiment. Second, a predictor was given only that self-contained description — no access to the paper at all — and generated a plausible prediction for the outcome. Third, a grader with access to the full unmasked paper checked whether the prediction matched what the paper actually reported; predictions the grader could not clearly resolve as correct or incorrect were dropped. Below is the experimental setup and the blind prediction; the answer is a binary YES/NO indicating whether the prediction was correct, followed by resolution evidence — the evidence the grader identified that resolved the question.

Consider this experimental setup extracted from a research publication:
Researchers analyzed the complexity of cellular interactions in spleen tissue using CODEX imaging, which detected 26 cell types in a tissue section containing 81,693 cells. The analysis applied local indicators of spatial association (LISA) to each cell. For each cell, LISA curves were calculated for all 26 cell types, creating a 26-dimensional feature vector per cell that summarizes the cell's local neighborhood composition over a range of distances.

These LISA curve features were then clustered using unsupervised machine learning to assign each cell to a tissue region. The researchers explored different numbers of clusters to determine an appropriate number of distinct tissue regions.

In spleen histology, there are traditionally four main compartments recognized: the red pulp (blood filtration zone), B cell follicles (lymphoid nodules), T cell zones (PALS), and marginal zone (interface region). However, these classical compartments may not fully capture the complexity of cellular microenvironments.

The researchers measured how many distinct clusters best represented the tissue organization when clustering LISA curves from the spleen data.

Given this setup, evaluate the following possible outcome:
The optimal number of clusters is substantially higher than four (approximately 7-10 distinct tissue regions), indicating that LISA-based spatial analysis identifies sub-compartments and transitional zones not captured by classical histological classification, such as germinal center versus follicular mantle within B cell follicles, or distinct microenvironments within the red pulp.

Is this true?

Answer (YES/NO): NO